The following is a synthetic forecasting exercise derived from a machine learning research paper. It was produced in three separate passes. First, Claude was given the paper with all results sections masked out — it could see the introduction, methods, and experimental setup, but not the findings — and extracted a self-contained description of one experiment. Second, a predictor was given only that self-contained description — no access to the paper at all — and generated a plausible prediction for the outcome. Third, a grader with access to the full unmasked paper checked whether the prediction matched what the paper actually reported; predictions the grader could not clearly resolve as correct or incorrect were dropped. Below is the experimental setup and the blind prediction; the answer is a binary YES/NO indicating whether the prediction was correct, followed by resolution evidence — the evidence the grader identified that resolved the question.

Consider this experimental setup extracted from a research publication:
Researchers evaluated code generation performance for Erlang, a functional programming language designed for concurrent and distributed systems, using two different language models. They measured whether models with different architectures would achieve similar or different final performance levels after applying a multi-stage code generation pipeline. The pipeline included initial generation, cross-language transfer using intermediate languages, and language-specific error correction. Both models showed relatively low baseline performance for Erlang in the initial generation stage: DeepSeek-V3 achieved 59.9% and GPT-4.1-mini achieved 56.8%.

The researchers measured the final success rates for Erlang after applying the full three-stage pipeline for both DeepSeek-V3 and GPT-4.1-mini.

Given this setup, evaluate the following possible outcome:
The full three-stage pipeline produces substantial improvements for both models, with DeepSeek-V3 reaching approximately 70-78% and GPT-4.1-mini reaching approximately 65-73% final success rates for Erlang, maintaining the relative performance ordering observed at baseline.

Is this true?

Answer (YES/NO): NO